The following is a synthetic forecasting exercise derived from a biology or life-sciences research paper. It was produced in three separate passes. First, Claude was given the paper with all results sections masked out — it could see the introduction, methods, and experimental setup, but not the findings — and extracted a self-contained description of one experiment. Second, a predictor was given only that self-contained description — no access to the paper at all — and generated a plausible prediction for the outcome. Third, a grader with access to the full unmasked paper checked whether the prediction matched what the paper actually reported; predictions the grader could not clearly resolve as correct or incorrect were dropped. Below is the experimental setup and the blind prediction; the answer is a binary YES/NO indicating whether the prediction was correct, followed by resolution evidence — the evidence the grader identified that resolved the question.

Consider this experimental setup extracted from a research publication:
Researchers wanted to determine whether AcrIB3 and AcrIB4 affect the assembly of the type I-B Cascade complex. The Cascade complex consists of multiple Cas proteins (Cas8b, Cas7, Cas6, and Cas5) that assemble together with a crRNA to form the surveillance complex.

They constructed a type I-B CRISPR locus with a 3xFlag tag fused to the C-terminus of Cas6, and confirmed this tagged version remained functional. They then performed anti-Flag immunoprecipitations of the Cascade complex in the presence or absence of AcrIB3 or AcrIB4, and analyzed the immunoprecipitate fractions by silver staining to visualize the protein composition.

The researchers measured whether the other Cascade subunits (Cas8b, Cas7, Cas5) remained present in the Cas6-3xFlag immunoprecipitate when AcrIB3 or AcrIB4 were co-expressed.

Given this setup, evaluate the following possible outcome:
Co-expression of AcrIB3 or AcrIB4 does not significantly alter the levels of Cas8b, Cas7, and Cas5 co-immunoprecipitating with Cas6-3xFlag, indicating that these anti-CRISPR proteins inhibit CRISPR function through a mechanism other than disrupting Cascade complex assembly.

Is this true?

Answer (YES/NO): YES